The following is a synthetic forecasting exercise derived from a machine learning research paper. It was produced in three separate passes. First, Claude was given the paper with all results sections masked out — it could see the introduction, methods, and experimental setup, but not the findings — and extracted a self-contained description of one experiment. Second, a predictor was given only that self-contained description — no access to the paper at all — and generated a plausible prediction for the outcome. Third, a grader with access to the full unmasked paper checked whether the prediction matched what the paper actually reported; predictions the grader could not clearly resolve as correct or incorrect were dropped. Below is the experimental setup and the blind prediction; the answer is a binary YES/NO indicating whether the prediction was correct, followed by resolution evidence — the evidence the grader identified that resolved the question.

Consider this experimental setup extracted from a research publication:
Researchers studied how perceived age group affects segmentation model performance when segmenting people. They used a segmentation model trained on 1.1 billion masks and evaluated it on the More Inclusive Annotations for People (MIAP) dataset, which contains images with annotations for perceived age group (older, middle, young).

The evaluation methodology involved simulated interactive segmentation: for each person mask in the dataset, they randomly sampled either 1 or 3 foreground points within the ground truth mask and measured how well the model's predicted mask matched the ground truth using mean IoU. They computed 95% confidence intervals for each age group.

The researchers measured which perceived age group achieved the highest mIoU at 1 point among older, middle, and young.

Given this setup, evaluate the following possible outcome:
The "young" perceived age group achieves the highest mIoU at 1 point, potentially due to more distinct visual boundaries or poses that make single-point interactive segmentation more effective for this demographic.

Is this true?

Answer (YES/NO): NO